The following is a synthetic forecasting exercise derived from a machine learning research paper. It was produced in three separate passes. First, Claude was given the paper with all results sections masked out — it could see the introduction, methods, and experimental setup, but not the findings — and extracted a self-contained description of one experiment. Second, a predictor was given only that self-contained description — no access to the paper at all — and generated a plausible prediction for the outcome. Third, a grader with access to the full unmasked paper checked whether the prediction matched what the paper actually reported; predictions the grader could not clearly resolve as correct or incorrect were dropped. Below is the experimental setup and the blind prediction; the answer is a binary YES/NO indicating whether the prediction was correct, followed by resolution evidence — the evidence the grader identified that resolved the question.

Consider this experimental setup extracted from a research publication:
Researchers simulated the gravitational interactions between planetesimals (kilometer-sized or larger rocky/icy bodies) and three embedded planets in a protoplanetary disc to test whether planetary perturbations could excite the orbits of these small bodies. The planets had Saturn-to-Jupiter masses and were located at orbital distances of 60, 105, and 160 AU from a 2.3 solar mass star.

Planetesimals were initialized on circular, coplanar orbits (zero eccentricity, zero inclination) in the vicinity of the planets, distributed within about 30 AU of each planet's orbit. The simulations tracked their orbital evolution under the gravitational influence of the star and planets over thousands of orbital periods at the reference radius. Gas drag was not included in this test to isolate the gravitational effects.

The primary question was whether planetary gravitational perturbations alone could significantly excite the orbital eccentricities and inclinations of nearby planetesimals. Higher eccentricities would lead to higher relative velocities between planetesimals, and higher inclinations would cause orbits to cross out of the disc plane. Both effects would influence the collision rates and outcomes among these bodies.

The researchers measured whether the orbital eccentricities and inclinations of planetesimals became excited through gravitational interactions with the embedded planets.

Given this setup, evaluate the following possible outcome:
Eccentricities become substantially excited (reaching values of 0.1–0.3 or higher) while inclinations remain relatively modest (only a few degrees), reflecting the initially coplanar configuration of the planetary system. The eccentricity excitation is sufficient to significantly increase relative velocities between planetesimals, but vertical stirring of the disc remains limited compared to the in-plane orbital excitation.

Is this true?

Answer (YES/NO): NO